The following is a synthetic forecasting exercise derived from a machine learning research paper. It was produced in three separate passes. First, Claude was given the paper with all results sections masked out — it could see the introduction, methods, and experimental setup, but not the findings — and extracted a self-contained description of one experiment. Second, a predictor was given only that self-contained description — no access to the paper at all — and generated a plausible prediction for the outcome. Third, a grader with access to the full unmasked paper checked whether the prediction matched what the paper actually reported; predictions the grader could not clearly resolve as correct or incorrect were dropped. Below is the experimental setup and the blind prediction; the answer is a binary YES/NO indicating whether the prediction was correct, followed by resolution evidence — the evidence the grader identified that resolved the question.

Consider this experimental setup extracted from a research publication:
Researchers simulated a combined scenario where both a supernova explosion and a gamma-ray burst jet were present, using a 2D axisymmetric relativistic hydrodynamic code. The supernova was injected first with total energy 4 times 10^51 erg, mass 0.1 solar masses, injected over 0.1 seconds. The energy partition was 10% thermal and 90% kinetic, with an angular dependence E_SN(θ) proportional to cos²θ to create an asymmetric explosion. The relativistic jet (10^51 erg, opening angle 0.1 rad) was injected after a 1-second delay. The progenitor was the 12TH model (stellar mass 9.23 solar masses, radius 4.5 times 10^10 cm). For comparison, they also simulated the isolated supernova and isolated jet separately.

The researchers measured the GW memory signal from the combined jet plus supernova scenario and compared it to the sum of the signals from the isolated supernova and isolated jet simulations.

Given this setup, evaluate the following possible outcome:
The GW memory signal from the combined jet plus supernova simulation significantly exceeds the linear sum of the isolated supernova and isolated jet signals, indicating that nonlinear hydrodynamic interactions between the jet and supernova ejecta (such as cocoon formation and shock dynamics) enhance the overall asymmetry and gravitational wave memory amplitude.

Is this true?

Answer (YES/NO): NO